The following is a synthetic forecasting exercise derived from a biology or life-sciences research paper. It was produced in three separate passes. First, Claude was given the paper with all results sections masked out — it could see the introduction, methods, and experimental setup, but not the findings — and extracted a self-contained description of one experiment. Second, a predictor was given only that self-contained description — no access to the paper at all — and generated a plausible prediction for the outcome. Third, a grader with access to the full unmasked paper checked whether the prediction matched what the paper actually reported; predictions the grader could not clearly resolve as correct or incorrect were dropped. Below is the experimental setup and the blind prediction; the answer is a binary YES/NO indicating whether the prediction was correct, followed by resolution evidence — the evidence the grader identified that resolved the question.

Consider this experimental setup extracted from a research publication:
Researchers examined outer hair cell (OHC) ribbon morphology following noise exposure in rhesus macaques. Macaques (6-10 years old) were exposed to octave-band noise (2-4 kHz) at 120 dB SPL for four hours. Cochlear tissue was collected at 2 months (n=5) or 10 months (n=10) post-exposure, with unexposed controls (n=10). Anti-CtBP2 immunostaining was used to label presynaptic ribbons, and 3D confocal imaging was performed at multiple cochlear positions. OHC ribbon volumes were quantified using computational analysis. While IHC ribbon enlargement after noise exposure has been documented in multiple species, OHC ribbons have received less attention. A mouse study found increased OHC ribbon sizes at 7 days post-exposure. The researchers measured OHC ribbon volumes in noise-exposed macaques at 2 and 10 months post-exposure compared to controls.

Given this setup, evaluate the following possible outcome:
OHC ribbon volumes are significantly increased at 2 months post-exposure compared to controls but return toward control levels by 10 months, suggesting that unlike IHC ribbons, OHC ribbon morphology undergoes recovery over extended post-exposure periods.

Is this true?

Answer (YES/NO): NO